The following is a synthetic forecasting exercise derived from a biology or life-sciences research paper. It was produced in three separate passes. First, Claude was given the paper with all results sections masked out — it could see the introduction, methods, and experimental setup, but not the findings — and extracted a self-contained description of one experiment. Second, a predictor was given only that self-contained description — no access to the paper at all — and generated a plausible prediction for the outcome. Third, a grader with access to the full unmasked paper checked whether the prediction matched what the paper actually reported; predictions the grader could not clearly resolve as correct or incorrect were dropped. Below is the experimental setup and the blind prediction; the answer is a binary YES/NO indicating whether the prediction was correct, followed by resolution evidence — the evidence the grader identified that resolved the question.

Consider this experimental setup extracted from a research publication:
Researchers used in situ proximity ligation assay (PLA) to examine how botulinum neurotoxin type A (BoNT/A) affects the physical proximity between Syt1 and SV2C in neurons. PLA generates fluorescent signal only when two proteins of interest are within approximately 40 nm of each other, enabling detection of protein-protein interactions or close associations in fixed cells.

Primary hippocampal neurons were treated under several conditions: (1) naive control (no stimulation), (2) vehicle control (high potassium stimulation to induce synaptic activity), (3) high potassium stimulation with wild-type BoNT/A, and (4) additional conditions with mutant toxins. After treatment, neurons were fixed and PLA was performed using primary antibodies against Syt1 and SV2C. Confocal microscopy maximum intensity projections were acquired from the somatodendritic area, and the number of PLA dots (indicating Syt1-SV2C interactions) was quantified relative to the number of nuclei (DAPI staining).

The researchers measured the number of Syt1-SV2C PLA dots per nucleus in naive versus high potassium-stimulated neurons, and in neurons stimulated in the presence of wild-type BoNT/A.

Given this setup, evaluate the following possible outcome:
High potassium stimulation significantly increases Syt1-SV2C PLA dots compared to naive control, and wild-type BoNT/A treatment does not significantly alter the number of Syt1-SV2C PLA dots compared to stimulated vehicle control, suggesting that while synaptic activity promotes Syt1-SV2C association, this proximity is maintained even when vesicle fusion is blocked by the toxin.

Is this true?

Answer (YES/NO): NO